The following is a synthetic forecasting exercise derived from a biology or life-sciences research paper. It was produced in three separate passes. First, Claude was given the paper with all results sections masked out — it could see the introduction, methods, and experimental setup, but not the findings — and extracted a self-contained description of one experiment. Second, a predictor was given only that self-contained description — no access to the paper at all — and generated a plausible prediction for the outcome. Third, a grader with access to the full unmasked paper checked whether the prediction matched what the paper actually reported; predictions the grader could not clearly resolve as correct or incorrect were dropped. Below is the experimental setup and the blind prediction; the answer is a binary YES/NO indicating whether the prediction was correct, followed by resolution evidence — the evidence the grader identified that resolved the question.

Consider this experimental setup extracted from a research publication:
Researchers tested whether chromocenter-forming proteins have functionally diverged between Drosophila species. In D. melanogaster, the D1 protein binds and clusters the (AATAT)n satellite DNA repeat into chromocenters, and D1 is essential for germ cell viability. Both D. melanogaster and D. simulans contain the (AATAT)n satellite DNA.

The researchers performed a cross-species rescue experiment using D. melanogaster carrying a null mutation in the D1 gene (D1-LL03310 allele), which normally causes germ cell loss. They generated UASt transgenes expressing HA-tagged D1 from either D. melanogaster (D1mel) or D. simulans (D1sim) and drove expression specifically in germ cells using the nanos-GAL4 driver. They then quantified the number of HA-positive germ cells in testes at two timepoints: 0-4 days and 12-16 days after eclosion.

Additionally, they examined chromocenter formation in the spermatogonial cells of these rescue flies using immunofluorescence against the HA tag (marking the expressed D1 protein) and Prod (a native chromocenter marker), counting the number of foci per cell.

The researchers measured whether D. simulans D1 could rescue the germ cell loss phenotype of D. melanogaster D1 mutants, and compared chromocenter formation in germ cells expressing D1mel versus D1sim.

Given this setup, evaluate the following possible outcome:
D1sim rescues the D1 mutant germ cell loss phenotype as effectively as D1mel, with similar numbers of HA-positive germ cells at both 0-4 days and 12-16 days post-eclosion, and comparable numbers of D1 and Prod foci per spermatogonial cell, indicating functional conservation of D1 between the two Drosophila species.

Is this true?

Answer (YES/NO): NO